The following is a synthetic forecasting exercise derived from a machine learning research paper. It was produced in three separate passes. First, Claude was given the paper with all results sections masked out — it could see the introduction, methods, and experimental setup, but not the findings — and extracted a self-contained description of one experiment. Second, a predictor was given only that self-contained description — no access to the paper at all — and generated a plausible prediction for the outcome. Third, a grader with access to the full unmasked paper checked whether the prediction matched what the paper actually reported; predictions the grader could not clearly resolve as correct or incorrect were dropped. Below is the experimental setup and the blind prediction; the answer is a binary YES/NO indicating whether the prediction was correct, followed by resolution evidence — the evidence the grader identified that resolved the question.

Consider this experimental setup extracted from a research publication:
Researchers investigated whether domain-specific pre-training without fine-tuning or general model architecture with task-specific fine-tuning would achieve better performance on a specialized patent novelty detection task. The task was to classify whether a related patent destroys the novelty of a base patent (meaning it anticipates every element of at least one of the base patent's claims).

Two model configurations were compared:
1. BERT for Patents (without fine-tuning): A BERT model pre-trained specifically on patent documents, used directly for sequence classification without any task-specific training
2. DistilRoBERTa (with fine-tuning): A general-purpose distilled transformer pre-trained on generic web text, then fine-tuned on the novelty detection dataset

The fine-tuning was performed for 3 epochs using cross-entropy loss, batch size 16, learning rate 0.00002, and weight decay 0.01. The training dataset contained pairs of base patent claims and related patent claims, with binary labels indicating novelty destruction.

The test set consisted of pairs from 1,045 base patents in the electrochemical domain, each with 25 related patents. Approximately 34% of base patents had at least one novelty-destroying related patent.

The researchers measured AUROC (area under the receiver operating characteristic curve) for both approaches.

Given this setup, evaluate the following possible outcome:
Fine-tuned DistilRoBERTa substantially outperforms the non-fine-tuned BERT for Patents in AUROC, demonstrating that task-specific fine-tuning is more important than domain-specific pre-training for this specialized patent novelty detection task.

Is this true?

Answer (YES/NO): YES